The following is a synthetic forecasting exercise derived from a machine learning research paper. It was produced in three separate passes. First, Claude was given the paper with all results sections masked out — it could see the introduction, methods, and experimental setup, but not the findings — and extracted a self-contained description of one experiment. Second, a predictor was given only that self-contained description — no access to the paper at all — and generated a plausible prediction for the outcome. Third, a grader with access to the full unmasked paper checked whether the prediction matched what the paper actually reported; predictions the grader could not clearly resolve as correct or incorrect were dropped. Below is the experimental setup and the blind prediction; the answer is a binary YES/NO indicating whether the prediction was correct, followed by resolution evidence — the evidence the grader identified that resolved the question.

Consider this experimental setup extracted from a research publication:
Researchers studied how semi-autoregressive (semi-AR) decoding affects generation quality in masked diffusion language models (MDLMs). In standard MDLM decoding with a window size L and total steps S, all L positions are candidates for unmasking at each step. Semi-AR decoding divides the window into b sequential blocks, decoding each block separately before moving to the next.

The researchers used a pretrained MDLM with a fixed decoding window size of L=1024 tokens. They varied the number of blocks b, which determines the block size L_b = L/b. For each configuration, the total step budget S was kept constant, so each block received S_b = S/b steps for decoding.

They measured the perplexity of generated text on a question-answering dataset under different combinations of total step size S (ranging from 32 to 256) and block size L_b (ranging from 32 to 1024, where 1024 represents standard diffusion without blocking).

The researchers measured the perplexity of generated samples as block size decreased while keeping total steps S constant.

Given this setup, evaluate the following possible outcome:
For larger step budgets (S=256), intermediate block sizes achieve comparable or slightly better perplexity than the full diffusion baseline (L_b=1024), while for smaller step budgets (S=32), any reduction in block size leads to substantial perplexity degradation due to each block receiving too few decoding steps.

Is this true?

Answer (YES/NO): NO